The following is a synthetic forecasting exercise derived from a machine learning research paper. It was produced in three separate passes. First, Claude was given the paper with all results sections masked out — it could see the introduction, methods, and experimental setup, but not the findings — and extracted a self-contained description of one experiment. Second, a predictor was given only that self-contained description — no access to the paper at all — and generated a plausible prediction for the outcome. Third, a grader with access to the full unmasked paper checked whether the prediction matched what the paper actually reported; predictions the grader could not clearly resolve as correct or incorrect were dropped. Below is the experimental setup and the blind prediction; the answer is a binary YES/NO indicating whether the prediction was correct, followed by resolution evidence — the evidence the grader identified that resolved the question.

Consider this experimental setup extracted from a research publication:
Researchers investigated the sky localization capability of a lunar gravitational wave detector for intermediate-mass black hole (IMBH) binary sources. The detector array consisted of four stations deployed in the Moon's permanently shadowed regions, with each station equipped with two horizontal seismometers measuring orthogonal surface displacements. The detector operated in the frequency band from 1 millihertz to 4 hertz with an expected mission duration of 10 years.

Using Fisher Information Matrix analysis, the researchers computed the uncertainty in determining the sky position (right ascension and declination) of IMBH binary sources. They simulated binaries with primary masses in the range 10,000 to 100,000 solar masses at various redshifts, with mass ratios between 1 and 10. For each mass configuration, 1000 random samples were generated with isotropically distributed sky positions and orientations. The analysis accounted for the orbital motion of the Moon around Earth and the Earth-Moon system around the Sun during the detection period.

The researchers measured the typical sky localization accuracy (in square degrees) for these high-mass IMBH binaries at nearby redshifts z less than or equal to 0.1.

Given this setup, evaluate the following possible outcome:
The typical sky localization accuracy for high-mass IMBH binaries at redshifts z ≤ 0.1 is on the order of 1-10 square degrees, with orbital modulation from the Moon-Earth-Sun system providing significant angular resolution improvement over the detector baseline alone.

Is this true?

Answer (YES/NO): NO